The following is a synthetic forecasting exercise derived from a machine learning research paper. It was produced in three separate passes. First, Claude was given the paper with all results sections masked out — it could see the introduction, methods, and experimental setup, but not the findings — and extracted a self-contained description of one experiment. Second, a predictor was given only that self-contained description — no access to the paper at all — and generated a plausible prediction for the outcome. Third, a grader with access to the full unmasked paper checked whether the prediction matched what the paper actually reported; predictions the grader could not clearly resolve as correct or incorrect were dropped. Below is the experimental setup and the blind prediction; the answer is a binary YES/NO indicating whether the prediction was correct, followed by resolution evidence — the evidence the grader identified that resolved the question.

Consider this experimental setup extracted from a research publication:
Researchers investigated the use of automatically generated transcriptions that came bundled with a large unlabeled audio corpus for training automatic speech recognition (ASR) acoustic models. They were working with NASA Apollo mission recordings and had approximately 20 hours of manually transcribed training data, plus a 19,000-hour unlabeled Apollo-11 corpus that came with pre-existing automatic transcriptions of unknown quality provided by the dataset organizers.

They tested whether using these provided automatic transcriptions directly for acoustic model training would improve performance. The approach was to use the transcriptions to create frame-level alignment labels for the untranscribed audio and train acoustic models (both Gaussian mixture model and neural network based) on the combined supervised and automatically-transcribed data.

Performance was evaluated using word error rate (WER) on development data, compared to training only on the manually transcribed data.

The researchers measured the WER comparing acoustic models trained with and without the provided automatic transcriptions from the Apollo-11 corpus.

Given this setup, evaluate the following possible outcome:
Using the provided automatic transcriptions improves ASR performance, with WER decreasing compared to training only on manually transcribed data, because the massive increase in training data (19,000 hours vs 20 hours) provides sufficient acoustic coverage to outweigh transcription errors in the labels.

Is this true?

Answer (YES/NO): NO